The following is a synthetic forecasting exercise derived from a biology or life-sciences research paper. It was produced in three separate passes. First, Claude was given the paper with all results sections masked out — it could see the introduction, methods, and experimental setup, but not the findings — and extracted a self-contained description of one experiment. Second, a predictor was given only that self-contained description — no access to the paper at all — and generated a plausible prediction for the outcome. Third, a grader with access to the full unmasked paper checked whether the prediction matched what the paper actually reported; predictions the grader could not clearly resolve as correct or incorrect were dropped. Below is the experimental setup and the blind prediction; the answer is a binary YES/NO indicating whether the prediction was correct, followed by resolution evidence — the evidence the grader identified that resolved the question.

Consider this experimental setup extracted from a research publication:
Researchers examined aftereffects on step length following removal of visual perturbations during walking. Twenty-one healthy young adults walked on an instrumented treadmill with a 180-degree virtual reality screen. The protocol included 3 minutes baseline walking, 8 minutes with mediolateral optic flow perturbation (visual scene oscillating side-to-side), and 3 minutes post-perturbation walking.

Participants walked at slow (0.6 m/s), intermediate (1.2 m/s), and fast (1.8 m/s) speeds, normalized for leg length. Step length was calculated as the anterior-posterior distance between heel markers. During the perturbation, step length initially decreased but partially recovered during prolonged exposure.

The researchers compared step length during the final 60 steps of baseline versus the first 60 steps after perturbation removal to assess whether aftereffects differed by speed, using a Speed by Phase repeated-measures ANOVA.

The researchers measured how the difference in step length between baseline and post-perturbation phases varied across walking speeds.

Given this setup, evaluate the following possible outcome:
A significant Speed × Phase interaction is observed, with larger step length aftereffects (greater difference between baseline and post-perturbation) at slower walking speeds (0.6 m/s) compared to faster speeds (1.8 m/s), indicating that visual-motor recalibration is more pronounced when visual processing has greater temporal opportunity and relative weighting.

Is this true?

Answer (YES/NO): NO